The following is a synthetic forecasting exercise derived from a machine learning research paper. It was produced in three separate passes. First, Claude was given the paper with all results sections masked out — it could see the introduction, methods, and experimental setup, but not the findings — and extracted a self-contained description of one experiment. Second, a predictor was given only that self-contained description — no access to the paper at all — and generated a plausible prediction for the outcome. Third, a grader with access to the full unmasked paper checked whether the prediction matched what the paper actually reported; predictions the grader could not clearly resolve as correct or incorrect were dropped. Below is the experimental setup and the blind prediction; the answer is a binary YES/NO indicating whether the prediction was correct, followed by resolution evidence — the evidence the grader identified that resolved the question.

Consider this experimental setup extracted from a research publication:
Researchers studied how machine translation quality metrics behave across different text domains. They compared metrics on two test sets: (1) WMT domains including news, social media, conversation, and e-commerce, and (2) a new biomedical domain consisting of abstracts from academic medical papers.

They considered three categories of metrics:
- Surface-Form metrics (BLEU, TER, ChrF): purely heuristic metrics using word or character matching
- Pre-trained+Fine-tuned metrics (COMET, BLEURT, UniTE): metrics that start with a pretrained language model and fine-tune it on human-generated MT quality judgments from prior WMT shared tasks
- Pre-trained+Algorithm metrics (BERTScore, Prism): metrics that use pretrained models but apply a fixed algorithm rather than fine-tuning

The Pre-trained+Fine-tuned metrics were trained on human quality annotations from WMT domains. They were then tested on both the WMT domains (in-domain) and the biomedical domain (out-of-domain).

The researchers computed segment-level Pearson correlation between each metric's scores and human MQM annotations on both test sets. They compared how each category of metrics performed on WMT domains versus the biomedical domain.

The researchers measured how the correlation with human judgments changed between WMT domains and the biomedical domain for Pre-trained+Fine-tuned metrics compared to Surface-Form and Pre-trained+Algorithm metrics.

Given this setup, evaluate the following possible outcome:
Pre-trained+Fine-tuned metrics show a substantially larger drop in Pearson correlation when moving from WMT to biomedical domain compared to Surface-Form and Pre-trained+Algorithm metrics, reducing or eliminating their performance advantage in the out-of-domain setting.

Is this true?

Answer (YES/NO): YES